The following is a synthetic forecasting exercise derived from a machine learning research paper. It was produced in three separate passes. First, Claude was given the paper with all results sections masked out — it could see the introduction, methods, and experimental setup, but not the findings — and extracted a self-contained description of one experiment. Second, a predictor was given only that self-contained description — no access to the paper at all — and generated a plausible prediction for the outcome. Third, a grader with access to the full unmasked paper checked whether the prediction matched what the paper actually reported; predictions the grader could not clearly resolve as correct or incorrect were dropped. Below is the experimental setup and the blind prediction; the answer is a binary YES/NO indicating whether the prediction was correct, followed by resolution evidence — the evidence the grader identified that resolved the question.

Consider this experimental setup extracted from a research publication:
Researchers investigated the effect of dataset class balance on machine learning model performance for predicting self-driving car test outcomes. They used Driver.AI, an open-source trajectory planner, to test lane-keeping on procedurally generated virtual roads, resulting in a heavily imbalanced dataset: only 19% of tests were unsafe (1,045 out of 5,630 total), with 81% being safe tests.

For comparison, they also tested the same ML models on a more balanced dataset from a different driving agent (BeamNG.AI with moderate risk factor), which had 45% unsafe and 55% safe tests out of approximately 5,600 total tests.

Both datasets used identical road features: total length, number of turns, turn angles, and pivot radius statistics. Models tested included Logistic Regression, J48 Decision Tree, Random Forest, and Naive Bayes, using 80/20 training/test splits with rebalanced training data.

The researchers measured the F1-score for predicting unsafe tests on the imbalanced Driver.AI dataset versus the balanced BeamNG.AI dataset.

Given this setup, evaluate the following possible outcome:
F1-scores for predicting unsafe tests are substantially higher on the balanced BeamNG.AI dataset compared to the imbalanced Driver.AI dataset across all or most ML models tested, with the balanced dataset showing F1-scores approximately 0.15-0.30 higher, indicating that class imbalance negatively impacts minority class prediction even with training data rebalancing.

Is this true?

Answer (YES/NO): NO